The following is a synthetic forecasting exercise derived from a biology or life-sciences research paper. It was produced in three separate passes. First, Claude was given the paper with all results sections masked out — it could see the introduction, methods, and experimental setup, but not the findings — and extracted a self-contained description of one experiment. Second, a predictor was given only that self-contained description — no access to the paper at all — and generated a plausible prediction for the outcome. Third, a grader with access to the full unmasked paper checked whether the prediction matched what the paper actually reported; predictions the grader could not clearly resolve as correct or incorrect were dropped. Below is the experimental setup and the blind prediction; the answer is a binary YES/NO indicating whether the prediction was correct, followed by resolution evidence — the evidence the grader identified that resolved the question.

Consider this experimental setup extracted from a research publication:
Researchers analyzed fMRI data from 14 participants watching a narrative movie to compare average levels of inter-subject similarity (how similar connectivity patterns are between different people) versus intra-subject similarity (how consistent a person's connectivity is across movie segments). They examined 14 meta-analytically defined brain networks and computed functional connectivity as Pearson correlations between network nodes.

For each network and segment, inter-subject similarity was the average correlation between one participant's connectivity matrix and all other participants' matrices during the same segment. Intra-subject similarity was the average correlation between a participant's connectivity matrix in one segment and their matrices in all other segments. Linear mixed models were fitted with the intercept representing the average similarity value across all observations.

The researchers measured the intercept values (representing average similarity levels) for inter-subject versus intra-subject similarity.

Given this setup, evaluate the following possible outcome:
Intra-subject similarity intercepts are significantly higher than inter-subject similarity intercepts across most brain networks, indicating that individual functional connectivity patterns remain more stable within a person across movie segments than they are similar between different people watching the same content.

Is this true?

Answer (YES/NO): YES